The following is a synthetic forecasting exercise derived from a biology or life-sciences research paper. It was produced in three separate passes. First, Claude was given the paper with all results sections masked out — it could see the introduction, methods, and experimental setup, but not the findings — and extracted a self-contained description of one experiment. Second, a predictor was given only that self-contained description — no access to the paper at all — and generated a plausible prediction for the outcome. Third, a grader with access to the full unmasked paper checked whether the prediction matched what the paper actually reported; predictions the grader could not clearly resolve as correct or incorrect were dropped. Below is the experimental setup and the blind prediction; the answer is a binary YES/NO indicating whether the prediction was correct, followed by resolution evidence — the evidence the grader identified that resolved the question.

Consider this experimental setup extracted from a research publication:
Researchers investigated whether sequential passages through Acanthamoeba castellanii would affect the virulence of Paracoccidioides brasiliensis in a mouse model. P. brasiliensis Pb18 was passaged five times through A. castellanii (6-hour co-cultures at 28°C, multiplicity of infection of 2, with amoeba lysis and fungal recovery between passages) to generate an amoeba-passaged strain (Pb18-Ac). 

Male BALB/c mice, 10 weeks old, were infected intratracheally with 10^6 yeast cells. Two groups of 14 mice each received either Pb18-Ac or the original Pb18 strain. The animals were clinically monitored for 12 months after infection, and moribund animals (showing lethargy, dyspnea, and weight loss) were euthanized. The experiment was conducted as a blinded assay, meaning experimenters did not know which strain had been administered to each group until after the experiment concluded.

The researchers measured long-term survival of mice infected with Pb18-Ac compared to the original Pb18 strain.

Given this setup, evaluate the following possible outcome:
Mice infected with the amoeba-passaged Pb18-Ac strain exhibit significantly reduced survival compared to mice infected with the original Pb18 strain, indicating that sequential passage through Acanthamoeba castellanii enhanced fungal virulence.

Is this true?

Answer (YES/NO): YES